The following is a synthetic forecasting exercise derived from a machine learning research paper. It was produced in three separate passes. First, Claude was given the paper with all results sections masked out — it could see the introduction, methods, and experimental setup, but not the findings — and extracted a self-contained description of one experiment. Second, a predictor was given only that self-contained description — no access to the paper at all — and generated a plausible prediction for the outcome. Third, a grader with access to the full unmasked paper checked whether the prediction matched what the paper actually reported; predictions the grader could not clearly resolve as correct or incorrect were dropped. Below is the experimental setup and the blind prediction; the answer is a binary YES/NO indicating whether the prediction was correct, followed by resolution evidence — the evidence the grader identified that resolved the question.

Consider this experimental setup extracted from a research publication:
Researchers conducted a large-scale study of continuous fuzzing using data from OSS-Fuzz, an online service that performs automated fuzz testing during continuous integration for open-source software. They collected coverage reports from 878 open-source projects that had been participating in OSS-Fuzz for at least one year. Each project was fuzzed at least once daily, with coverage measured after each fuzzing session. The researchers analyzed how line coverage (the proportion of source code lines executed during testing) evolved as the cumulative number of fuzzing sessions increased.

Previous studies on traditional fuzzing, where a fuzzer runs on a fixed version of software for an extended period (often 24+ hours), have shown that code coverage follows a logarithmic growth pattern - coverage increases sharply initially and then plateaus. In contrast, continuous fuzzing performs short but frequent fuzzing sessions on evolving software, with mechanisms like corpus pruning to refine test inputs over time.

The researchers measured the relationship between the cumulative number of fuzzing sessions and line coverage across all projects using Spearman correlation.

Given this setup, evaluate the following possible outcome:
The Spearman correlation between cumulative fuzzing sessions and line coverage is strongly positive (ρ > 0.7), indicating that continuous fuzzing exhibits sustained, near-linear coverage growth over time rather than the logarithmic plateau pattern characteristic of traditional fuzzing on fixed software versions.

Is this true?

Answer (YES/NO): YES